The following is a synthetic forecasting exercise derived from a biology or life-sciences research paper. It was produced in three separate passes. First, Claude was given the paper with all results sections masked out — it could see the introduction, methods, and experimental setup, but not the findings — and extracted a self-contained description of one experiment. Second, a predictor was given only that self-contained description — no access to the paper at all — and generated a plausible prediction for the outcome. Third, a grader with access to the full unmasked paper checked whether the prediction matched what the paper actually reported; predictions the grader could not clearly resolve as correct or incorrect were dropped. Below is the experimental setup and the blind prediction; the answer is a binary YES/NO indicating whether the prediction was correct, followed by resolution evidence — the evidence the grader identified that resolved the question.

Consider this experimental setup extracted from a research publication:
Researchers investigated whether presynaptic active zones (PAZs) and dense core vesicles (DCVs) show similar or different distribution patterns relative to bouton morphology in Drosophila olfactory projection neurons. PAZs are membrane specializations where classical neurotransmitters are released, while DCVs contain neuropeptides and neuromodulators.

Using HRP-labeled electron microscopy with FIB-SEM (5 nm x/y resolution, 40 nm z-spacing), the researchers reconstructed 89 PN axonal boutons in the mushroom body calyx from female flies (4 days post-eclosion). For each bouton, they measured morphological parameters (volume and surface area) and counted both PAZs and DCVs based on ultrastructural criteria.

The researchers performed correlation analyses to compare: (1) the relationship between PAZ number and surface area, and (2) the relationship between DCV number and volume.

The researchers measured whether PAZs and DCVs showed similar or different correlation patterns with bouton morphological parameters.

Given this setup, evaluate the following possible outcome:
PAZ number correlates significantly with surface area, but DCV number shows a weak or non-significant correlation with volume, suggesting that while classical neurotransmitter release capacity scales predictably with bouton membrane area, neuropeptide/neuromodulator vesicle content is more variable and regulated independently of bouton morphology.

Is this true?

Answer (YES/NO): YES